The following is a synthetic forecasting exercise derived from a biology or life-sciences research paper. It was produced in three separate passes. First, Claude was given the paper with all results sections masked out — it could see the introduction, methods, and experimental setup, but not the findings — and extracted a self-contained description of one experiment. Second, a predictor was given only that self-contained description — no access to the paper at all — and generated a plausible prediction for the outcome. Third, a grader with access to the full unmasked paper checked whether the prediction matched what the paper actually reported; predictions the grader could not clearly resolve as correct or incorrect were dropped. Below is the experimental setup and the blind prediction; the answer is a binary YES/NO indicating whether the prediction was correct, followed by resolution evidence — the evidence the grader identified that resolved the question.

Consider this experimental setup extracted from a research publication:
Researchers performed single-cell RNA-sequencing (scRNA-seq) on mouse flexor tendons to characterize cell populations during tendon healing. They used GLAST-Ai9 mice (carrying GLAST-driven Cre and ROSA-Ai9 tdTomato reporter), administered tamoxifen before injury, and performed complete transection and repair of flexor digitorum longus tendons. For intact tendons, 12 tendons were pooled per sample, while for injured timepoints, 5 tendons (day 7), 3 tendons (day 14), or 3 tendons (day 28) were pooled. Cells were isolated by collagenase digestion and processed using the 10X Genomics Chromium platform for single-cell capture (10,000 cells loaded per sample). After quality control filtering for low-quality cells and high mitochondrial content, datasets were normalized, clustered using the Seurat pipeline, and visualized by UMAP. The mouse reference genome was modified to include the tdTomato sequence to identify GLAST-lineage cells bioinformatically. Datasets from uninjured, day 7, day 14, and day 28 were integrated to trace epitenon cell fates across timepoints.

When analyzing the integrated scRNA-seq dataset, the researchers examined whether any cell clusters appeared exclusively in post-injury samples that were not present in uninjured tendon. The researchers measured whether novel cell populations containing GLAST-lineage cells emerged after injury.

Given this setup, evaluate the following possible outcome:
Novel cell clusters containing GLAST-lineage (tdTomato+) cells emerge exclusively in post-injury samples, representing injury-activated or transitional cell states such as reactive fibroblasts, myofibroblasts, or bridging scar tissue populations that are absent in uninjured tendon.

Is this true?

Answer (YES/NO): YES